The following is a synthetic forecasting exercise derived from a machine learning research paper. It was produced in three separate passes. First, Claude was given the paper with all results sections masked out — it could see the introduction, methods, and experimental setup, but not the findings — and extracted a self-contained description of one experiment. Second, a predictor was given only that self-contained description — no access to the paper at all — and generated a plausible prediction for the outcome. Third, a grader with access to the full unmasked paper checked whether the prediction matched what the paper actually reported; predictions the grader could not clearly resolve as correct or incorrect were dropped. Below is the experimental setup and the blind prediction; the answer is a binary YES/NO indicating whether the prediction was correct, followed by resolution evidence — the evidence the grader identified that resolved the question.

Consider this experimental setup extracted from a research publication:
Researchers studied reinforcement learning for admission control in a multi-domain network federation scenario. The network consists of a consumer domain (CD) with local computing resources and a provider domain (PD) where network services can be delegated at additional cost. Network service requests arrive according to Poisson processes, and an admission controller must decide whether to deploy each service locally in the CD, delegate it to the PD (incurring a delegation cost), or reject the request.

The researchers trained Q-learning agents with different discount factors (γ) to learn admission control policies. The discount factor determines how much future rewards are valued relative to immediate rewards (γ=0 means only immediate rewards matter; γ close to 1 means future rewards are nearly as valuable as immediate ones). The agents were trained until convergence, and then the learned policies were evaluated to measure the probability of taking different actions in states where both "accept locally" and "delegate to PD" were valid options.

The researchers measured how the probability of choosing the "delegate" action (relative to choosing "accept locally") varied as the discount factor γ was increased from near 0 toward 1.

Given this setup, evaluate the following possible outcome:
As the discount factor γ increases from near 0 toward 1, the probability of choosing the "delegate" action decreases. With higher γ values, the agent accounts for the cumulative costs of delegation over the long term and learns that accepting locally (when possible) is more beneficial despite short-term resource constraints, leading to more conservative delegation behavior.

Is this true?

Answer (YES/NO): NO